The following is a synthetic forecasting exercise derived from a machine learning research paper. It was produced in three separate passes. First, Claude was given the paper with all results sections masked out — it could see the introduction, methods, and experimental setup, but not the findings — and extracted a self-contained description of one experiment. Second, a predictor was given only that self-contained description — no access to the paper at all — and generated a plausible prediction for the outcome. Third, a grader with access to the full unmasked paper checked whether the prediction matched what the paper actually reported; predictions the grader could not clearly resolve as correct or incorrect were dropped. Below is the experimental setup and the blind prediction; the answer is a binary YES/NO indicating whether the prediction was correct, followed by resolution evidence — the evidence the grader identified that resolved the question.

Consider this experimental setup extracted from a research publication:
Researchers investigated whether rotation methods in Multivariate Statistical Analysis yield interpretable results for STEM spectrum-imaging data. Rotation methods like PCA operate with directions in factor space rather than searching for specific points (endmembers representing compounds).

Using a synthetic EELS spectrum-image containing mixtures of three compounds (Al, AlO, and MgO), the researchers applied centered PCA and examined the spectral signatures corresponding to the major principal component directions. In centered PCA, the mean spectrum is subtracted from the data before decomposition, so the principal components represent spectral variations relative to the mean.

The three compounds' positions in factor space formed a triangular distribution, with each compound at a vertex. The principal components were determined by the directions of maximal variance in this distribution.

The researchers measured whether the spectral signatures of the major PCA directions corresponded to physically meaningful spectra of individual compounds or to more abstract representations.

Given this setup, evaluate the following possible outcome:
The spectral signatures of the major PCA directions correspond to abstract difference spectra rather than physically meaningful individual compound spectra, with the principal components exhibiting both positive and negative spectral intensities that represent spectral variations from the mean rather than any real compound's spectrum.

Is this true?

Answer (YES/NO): YES